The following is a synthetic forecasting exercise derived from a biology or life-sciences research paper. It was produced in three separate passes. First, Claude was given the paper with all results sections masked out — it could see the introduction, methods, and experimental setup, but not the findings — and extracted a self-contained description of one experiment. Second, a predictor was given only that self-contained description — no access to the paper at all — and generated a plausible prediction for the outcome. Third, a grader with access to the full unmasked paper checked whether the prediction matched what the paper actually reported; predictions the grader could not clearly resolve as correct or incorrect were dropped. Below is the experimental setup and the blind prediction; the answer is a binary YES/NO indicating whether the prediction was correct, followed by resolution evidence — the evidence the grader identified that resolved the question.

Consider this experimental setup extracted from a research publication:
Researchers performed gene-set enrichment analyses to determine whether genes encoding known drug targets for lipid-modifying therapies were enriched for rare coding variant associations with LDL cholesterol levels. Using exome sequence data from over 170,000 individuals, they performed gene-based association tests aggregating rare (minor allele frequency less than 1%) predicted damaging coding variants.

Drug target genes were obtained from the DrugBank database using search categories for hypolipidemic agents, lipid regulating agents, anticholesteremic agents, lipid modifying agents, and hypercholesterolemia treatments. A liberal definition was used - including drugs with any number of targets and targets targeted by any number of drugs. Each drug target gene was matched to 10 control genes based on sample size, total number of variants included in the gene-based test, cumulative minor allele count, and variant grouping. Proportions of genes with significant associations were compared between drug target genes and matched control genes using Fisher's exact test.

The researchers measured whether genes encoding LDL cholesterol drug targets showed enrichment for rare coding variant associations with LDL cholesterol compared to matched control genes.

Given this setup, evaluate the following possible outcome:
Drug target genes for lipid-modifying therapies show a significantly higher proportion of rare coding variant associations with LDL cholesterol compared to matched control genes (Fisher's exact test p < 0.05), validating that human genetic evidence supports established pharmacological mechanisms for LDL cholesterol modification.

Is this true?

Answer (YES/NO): YES